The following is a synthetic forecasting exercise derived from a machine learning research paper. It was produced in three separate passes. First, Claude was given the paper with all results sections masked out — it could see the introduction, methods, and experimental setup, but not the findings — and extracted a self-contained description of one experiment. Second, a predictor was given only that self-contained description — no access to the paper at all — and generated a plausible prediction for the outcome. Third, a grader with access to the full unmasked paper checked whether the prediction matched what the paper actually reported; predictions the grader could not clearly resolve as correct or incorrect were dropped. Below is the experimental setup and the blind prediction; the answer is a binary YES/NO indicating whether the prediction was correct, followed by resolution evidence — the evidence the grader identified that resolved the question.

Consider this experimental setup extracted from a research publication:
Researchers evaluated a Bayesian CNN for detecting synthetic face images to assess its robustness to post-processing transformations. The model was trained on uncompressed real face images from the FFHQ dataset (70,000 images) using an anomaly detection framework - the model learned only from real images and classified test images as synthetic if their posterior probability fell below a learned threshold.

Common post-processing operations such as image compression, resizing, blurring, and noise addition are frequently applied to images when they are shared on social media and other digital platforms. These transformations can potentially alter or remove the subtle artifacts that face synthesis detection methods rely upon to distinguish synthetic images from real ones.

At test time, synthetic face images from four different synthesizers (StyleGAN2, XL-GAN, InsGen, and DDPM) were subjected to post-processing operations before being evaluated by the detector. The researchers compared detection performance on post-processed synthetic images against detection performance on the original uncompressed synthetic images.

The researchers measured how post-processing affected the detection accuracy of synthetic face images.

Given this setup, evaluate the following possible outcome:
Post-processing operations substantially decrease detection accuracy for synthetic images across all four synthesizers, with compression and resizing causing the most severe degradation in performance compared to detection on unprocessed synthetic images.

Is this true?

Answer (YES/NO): NO